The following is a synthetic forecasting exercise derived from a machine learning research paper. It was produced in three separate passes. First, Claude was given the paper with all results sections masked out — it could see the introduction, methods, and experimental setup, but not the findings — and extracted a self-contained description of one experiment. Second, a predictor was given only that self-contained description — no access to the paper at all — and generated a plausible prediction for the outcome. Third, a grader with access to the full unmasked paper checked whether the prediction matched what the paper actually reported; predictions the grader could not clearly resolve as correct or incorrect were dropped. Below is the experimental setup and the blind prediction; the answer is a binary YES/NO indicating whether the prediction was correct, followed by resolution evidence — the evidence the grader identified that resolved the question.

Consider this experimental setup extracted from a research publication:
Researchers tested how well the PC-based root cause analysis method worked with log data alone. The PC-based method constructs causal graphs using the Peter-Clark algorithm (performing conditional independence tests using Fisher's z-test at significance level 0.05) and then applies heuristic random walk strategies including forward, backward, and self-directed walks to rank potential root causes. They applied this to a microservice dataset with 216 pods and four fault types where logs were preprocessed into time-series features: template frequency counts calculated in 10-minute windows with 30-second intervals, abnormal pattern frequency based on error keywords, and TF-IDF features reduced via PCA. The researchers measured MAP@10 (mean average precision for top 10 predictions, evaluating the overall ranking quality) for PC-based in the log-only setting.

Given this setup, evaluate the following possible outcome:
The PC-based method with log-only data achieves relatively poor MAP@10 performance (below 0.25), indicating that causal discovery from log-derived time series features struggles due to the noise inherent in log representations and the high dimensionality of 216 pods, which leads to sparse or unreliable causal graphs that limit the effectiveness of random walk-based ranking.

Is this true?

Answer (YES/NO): YES